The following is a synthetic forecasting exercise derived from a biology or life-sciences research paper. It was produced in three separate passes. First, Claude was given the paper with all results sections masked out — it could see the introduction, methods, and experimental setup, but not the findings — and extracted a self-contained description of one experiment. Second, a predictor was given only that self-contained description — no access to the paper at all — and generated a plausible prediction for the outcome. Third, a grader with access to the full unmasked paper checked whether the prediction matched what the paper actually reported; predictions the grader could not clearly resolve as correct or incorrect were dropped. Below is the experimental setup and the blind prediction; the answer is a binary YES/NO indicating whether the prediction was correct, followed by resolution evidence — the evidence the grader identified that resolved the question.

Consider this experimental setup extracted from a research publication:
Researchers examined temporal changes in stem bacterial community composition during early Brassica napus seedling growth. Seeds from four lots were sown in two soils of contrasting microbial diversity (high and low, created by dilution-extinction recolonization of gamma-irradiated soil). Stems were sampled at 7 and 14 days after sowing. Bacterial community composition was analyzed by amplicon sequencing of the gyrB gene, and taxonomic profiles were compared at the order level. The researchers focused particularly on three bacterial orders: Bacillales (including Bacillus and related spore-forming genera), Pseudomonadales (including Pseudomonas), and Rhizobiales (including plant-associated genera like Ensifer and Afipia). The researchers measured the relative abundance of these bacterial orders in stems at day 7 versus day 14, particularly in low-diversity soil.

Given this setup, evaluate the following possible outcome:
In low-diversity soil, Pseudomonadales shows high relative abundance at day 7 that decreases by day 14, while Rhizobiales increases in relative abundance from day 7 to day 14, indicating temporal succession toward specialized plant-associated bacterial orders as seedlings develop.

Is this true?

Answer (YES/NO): NO